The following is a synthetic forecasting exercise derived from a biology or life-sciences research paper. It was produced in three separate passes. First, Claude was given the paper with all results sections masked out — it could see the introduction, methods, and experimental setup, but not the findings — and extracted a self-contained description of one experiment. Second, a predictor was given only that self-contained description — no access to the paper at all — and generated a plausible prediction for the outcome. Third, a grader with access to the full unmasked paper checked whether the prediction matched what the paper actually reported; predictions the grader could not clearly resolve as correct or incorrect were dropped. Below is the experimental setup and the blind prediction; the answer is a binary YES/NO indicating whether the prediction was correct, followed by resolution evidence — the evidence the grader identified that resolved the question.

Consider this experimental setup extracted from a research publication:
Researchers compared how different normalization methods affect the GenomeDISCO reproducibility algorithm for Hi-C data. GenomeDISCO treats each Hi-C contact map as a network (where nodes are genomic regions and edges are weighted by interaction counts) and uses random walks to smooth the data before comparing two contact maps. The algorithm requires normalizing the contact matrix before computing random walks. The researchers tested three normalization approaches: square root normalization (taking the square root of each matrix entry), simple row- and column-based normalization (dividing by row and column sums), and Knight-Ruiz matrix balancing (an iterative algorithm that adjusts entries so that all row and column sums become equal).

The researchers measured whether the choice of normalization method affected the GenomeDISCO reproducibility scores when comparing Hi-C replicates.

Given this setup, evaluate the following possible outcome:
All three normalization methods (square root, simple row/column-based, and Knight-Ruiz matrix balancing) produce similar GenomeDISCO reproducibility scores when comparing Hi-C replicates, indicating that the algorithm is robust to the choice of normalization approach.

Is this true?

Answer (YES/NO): YES